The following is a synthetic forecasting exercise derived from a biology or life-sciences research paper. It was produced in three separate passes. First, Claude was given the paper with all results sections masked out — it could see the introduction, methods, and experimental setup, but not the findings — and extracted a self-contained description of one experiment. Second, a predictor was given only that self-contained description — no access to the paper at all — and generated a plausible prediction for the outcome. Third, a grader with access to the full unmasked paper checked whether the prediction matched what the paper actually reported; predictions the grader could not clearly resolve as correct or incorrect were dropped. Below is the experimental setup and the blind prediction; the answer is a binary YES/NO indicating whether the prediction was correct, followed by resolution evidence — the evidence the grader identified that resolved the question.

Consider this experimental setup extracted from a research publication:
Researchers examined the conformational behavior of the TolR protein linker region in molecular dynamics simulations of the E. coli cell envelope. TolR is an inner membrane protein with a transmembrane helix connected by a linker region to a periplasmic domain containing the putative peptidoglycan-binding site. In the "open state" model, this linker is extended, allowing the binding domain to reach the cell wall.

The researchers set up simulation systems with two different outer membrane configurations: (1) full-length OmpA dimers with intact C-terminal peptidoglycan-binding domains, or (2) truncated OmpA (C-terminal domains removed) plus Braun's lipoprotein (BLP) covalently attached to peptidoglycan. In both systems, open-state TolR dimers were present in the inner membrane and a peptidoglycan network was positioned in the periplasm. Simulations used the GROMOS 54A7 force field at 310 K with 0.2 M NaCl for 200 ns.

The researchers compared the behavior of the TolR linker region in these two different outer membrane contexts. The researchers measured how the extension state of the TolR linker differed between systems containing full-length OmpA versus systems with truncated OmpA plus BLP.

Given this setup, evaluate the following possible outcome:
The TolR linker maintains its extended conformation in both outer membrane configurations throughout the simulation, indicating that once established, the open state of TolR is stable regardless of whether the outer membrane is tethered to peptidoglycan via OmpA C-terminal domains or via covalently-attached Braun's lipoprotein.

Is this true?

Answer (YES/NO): NO